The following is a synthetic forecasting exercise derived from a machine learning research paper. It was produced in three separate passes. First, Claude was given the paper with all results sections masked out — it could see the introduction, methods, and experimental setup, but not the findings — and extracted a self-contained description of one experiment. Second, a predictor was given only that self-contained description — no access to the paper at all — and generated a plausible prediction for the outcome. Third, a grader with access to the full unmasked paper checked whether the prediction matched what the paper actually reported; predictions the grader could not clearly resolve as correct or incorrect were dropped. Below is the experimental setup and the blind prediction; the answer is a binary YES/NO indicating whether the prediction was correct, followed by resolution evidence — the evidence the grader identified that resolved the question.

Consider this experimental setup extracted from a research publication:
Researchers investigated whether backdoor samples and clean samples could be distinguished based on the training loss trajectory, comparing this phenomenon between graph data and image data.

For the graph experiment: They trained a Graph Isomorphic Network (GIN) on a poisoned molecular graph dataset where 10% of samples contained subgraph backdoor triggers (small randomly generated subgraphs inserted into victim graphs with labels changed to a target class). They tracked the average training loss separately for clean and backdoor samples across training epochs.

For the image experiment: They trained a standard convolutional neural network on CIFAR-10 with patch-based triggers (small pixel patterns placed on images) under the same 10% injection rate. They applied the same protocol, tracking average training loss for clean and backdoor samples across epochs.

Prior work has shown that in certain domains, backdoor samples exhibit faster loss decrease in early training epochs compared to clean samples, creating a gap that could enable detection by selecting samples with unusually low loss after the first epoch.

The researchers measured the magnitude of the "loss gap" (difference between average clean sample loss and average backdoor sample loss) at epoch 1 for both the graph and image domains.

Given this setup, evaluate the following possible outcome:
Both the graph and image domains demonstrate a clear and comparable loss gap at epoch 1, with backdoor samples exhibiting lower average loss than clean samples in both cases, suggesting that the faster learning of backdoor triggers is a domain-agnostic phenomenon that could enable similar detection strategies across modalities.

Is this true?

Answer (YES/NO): NO